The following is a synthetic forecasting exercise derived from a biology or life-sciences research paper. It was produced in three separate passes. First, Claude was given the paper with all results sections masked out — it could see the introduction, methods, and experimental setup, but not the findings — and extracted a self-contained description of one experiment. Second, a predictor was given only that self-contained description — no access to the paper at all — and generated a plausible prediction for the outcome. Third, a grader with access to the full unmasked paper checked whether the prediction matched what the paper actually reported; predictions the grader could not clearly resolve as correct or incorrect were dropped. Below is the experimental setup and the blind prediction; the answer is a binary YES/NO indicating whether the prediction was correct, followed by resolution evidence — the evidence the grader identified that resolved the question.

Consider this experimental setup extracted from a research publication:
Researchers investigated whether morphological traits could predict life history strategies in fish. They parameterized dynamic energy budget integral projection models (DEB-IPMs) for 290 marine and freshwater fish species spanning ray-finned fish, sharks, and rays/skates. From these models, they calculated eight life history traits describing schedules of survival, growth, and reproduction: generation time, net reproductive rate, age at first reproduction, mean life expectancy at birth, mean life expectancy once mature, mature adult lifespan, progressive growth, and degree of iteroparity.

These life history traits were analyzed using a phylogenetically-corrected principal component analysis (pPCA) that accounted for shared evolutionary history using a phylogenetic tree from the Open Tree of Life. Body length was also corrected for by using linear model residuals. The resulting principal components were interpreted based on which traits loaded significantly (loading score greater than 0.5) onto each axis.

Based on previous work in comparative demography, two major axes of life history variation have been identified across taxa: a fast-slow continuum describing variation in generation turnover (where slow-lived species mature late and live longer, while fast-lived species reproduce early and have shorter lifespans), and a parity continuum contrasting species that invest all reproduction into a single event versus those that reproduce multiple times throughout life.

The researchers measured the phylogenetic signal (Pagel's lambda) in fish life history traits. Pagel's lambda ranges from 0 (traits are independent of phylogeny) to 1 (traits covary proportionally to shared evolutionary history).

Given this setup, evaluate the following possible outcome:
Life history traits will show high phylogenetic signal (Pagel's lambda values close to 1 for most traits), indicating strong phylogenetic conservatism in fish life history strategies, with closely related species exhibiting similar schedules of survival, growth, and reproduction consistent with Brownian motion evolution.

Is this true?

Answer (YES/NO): YES